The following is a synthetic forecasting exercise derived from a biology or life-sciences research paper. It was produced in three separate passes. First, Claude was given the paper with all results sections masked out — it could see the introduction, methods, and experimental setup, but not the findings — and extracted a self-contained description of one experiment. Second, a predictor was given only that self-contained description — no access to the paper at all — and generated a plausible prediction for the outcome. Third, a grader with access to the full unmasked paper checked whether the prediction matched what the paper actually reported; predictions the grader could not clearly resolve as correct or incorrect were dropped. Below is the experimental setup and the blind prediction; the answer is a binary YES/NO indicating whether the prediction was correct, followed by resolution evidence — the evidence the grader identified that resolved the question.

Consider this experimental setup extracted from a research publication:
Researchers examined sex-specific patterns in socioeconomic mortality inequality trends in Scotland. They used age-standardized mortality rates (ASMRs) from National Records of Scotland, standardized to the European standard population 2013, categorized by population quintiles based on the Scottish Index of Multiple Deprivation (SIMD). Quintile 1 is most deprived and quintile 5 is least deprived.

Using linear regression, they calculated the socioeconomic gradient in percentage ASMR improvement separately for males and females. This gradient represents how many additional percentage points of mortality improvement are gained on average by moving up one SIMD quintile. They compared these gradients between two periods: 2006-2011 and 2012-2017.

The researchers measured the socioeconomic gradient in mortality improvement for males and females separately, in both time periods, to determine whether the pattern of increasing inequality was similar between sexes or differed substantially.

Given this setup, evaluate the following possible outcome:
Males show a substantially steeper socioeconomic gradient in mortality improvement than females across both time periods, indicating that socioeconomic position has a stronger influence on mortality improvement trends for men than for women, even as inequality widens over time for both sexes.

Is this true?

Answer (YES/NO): NO